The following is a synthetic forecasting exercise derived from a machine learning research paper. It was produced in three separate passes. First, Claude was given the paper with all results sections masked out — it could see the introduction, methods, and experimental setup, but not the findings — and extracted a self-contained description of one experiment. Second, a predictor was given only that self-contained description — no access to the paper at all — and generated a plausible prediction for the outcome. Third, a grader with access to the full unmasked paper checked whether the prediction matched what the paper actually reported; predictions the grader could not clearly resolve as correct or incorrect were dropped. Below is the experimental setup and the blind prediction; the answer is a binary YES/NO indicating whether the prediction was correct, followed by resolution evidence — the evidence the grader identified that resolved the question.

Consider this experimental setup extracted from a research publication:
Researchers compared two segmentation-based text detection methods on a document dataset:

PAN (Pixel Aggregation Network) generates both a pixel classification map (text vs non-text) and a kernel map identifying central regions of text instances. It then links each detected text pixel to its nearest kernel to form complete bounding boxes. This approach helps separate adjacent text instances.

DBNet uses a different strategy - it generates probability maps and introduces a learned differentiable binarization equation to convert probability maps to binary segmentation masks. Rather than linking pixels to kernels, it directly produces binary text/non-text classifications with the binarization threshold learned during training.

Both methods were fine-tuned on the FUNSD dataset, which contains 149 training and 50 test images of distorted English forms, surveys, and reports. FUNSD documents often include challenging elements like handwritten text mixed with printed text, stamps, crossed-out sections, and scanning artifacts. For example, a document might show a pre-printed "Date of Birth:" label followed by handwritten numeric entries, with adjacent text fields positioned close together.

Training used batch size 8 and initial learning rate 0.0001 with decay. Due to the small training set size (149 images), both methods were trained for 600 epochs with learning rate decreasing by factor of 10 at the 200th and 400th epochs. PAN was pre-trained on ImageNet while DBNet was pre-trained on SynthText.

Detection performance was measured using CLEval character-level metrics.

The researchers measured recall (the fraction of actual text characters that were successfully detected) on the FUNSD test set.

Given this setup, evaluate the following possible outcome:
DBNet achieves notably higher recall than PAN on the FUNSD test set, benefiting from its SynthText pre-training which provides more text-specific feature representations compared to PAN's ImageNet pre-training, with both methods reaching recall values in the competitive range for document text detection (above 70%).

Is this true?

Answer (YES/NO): YES